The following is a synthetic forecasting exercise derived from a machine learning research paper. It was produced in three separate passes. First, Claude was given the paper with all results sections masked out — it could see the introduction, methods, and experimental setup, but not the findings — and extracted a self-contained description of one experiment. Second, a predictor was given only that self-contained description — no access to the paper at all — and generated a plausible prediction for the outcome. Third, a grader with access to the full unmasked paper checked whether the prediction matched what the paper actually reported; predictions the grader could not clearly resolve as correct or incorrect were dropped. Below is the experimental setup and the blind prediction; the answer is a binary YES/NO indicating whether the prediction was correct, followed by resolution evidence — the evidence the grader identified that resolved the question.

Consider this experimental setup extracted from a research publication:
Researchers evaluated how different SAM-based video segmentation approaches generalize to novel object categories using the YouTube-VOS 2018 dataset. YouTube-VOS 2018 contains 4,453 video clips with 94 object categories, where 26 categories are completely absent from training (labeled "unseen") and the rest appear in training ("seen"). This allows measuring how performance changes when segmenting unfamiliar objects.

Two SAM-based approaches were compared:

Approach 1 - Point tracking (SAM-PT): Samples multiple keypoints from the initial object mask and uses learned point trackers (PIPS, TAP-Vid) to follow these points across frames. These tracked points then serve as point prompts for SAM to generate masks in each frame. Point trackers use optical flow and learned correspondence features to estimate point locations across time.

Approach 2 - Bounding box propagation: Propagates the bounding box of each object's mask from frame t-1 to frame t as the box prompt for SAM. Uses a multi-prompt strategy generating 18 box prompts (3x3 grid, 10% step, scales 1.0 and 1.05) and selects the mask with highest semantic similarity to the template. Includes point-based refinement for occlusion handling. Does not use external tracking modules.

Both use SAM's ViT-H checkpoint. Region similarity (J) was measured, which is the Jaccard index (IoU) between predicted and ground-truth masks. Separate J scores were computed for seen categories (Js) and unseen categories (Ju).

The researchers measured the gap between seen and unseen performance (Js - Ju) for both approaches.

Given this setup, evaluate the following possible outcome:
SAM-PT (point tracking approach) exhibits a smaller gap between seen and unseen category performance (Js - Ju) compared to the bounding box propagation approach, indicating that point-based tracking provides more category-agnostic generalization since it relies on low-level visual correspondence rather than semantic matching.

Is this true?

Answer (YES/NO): YES